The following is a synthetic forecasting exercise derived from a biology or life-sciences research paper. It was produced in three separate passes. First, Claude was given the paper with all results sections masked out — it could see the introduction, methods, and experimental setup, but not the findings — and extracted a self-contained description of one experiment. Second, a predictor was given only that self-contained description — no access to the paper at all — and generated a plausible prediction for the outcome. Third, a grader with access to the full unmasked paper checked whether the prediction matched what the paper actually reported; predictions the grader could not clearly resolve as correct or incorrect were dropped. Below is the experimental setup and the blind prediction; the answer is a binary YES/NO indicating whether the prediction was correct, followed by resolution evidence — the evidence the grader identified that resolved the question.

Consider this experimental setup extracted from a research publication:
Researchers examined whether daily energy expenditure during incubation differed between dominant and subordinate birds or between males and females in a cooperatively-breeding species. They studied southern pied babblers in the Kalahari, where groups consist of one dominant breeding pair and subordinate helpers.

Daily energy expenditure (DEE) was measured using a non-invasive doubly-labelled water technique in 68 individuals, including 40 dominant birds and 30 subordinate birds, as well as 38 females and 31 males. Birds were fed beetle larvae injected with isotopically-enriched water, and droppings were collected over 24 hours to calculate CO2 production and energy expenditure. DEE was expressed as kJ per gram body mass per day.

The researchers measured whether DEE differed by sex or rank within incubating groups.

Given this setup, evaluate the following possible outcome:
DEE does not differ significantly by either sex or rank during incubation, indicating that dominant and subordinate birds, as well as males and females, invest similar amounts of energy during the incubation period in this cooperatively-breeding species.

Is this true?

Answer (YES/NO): YES